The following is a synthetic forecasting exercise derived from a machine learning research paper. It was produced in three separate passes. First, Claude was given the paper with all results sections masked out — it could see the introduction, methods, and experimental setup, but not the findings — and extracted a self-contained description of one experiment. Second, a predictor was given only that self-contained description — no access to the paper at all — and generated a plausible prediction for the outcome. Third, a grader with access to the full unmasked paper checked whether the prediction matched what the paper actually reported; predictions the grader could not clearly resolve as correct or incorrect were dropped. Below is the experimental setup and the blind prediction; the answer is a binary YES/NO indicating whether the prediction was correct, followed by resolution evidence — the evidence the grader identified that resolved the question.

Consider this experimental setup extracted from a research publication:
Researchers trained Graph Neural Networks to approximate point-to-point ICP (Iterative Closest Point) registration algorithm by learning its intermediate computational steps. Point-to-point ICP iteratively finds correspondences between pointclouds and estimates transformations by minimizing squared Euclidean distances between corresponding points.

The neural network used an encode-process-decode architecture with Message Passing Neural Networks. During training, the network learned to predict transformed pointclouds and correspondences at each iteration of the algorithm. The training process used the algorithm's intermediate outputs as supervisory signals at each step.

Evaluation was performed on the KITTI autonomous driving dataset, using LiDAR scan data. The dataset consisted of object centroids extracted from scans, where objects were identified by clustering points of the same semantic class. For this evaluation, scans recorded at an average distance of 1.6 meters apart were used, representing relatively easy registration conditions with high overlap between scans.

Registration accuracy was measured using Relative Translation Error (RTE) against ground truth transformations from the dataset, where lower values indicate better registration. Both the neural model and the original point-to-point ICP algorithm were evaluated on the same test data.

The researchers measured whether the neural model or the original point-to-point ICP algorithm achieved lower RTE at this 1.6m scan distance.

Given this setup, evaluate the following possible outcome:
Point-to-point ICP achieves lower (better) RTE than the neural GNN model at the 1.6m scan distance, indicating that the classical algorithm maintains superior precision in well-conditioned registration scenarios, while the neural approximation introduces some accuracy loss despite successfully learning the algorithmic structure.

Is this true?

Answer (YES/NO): YES